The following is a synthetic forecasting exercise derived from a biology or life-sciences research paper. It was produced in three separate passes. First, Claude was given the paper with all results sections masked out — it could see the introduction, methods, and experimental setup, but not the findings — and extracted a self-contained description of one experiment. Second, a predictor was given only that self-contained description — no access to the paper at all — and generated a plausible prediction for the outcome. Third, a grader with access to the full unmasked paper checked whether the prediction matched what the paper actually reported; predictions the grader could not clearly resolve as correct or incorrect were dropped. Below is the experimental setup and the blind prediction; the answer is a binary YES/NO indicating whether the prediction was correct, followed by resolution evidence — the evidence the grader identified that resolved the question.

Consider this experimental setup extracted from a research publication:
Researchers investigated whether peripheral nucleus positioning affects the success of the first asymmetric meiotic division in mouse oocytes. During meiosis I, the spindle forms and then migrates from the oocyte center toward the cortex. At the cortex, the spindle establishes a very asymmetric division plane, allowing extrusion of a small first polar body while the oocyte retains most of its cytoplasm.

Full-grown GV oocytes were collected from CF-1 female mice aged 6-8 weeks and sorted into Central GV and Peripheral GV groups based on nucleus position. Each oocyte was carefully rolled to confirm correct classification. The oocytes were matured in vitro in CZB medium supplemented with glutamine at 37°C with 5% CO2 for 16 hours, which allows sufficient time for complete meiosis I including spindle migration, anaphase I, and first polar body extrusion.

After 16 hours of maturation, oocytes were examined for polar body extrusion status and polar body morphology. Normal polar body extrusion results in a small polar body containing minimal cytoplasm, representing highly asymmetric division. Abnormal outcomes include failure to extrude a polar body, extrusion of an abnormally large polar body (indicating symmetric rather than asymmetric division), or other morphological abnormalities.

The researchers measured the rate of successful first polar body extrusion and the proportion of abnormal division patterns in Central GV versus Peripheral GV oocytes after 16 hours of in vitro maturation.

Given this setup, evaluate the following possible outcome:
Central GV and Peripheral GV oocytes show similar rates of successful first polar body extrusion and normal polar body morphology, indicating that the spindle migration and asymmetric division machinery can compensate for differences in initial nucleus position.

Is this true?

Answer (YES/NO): NO